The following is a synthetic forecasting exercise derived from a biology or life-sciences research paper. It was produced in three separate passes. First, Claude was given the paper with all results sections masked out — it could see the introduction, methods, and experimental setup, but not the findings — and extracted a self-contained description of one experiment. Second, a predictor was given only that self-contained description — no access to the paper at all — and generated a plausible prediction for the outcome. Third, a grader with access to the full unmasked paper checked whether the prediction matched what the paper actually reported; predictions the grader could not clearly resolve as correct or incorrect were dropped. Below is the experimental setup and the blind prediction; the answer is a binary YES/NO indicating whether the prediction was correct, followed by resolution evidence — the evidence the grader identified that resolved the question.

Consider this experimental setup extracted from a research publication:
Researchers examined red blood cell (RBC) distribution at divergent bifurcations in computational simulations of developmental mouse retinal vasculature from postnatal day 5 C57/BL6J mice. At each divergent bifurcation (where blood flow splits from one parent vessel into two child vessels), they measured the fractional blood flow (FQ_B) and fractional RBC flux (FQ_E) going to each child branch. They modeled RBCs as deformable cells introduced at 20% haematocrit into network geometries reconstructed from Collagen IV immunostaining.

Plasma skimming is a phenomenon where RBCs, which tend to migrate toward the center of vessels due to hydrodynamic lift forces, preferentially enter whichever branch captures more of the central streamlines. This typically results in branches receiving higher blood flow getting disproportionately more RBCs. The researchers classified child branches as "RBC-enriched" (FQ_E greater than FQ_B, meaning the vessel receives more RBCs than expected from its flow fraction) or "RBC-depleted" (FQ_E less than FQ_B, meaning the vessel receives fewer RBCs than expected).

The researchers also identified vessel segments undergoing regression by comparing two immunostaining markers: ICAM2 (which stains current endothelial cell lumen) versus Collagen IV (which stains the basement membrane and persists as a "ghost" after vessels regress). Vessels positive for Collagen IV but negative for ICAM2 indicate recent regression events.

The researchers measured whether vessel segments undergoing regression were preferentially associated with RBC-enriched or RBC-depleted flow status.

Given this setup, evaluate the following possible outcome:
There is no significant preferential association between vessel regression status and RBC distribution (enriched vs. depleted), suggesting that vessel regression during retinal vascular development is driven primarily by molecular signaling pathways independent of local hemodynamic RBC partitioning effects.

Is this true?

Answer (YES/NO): NO